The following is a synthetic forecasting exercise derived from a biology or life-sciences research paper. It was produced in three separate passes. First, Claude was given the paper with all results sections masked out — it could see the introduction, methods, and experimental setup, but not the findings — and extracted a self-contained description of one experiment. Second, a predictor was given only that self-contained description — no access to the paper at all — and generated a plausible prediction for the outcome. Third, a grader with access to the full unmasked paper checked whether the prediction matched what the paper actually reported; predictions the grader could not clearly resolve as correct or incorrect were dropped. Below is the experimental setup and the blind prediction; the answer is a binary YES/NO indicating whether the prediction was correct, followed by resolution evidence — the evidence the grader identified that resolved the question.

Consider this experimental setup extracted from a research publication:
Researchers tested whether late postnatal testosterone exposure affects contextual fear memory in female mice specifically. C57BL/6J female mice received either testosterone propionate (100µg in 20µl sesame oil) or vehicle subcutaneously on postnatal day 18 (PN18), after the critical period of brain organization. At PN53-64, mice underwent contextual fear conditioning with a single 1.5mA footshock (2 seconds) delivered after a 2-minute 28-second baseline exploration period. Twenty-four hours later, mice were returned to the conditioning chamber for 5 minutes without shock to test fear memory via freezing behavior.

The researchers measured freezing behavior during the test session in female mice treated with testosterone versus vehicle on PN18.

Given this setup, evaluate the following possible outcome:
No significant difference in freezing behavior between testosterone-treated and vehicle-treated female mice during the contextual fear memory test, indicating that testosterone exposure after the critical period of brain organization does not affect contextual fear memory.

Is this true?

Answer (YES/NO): YES